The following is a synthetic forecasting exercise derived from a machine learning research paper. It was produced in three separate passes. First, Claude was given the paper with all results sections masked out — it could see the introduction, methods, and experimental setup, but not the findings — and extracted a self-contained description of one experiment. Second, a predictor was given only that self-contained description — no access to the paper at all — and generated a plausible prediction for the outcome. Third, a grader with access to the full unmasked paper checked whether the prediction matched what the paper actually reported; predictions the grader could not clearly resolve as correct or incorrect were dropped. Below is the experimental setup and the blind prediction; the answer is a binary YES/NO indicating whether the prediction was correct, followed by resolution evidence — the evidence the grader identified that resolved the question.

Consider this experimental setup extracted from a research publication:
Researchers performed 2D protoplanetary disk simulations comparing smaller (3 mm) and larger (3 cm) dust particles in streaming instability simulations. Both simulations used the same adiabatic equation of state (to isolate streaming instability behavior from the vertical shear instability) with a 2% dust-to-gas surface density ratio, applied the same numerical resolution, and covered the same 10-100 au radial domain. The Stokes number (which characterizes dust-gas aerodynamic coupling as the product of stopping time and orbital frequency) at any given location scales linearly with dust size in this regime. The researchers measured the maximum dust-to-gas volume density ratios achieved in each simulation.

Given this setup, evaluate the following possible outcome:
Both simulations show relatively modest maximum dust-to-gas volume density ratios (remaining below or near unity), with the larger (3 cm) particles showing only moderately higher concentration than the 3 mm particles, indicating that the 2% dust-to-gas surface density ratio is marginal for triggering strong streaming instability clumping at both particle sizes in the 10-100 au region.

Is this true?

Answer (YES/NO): NO